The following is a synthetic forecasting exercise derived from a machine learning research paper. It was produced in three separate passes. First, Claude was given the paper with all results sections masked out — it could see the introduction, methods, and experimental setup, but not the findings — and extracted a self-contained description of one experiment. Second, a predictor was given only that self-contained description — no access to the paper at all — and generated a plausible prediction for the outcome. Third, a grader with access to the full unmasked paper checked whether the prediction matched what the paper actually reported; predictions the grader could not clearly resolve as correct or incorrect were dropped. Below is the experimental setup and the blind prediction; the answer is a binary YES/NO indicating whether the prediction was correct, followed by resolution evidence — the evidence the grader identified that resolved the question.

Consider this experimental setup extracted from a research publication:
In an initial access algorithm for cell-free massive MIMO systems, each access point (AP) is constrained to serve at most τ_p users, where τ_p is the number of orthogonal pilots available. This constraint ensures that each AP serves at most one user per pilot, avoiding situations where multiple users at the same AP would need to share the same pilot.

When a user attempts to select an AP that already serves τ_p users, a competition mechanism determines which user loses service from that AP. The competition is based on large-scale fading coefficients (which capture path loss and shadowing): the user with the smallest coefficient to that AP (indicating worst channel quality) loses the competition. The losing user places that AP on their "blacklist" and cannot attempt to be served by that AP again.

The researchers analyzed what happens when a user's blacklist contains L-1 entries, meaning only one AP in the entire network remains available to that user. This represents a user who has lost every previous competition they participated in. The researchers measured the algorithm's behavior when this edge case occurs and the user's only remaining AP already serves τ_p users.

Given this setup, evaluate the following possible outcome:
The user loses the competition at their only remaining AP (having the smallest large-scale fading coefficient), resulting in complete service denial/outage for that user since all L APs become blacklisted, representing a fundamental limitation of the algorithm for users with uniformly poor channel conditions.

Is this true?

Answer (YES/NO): NO